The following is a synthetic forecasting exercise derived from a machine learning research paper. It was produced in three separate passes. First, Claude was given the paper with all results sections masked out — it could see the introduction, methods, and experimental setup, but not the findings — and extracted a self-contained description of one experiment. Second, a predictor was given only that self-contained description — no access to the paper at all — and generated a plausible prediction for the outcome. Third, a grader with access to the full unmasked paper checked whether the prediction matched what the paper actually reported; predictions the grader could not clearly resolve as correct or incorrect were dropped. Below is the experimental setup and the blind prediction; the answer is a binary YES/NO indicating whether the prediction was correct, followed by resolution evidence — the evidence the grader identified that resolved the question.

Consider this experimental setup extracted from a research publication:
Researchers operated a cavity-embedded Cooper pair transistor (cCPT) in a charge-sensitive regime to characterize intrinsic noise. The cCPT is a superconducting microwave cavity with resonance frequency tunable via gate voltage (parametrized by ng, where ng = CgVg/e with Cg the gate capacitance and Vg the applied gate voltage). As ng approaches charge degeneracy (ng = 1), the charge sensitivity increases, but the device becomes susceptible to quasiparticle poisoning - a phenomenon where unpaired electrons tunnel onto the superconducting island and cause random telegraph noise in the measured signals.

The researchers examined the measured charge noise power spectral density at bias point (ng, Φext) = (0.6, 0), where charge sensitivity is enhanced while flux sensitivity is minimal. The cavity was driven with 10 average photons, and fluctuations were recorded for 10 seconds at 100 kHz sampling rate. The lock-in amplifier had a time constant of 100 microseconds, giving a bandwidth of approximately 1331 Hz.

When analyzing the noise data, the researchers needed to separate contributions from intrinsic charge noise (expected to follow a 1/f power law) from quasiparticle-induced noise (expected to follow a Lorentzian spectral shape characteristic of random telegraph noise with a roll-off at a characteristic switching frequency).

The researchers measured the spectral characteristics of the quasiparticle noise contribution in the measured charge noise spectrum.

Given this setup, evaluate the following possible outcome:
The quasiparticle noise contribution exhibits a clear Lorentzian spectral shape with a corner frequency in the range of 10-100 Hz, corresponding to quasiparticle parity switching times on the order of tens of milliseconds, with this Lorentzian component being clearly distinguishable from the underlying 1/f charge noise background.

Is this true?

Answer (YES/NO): NO